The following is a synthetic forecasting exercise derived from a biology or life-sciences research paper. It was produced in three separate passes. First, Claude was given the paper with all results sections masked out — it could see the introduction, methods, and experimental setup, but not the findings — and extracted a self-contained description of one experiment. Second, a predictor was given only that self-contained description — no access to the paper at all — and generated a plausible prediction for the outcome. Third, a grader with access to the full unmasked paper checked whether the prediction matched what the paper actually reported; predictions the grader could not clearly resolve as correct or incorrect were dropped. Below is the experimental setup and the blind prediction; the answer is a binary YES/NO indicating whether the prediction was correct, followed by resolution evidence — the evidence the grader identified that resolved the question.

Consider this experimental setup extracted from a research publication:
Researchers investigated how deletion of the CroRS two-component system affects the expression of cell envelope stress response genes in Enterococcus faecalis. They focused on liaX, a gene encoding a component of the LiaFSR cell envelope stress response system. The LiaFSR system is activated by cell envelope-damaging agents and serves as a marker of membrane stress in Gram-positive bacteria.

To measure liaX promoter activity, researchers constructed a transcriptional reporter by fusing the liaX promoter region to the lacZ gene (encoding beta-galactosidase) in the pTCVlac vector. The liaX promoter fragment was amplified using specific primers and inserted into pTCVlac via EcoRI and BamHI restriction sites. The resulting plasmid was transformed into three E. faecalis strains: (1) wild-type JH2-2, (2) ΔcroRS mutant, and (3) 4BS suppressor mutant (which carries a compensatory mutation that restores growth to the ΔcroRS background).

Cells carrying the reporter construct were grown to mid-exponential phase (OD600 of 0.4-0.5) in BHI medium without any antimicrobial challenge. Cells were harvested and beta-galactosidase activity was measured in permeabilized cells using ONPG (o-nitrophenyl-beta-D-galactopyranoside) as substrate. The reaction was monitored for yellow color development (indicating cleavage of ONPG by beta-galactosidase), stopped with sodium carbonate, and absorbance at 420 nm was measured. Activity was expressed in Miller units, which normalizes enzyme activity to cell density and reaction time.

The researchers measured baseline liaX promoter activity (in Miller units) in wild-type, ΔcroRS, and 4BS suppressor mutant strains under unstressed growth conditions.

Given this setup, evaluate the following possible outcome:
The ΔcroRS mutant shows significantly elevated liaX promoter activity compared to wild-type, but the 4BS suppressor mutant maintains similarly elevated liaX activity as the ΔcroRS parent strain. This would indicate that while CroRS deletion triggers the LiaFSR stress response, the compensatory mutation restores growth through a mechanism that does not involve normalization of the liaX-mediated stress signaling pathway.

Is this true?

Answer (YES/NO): NO